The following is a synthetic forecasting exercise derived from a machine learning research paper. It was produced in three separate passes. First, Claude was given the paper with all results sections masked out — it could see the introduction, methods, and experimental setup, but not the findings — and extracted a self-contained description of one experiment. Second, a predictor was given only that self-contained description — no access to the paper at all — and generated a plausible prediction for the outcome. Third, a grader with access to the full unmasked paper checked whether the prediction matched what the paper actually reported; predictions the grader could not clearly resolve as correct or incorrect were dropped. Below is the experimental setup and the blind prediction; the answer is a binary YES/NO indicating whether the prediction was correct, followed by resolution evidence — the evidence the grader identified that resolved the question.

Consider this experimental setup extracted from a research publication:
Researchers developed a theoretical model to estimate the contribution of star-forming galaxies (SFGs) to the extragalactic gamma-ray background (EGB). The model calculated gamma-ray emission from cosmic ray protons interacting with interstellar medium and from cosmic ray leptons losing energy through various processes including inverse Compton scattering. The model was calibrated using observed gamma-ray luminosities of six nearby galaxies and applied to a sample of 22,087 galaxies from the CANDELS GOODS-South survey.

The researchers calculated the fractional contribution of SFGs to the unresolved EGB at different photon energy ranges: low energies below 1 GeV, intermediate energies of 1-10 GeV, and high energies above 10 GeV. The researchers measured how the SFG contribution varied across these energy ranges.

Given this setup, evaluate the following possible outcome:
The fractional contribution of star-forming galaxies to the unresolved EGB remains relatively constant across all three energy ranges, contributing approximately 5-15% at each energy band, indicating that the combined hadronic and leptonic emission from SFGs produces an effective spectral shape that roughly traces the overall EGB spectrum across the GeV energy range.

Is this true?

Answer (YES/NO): NO